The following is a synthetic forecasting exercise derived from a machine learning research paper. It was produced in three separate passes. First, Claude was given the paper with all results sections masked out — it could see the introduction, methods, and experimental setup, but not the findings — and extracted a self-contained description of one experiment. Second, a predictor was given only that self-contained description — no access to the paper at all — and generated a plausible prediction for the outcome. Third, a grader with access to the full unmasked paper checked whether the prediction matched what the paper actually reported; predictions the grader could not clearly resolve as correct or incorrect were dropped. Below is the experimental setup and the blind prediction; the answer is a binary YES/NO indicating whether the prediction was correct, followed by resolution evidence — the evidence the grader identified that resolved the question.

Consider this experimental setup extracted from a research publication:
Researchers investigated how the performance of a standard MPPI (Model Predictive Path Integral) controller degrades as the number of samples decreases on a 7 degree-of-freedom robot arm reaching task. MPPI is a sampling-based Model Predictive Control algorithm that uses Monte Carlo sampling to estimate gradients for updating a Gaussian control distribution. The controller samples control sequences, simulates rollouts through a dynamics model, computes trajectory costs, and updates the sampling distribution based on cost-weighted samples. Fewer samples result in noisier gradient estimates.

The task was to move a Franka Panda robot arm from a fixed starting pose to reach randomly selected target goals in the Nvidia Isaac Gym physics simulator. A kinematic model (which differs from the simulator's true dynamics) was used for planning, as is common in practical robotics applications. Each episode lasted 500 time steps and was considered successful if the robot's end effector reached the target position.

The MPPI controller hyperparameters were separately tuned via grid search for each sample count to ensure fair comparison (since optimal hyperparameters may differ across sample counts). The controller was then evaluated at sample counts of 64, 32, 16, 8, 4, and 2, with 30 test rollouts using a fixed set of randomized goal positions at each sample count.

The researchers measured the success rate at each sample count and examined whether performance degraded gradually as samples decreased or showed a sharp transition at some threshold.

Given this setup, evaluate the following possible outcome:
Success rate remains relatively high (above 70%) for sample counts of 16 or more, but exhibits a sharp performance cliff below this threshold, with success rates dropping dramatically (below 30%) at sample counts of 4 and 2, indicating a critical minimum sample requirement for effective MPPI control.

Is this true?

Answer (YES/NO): NO